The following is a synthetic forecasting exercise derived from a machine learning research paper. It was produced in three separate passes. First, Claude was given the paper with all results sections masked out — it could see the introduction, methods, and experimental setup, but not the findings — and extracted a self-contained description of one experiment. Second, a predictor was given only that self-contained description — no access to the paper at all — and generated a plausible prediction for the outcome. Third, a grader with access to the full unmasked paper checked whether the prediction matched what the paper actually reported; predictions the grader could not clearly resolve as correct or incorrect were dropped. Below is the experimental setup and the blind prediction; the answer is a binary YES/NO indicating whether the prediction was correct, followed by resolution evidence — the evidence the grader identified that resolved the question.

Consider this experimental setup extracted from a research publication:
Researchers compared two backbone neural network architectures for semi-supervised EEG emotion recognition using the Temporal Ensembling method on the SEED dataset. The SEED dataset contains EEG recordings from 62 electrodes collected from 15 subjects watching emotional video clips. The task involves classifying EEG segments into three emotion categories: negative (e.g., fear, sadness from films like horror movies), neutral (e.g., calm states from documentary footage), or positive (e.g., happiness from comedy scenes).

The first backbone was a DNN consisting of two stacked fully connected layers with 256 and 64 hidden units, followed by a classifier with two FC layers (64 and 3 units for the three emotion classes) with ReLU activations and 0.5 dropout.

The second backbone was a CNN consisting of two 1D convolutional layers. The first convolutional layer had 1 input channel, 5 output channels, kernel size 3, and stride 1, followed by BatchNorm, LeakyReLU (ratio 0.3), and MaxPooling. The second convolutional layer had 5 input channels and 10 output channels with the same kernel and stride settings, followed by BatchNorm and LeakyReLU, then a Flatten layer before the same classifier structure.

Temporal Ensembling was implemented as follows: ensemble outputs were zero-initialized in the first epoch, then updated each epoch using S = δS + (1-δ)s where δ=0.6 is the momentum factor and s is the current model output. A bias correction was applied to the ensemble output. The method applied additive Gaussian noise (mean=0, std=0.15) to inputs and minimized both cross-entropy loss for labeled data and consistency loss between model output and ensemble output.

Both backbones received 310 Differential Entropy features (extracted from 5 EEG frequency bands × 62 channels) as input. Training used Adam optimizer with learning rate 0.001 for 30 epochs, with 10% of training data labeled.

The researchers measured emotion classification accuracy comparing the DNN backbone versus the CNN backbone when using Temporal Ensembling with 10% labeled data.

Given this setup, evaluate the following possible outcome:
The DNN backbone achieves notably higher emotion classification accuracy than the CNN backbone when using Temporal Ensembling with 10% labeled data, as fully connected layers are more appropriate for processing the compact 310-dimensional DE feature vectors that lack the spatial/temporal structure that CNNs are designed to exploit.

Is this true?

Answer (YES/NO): NO